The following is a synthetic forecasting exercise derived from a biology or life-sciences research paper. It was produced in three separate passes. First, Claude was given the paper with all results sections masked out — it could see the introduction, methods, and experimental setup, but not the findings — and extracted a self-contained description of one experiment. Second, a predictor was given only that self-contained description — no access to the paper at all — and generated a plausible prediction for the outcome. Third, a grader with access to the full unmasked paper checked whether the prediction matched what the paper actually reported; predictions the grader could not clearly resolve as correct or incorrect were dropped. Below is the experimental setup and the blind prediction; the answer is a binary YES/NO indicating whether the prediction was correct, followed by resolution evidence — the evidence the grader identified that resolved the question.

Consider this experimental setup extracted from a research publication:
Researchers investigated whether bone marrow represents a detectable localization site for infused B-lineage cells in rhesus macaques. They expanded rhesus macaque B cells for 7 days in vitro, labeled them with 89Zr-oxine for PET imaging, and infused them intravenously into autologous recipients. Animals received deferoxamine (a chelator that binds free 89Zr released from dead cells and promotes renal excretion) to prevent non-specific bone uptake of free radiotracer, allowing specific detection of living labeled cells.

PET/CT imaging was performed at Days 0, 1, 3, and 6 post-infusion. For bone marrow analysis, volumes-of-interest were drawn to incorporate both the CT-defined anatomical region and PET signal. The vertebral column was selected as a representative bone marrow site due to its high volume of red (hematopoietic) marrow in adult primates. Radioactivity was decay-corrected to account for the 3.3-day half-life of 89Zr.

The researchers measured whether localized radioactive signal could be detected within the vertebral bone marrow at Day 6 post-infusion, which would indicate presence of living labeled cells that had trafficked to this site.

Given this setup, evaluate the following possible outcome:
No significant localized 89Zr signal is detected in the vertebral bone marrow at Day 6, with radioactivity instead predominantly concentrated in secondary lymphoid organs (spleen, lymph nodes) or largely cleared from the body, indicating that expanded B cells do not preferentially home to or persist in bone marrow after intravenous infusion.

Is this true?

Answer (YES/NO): NO